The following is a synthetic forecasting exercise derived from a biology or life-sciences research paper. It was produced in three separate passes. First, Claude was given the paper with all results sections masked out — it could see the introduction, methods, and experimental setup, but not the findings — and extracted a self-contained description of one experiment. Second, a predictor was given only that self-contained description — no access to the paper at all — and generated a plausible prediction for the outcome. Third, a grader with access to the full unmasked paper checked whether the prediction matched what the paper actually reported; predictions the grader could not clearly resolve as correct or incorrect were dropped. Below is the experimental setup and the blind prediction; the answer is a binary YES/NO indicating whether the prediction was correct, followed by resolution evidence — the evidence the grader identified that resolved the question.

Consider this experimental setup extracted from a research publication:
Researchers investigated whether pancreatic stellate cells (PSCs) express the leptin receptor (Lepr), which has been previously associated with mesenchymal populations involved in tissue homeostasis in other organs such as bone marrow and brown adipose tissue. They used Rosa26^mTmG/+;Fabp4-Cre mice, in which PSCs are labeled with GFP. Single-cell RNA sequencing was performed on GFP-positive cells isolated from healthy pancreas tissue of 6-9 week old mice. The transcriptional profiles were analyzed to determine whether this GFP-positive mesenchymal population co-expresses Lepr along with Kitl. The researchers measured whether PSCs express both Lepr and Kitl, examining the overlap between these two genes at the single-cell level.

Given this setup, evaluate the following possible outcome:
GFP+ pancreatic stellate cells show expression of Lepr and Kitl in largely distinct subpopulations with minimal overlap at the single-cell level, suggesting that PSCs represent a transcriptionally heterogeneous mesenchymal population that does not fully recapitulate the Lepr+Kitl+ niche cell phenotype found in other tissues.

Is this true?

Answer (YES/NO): NO